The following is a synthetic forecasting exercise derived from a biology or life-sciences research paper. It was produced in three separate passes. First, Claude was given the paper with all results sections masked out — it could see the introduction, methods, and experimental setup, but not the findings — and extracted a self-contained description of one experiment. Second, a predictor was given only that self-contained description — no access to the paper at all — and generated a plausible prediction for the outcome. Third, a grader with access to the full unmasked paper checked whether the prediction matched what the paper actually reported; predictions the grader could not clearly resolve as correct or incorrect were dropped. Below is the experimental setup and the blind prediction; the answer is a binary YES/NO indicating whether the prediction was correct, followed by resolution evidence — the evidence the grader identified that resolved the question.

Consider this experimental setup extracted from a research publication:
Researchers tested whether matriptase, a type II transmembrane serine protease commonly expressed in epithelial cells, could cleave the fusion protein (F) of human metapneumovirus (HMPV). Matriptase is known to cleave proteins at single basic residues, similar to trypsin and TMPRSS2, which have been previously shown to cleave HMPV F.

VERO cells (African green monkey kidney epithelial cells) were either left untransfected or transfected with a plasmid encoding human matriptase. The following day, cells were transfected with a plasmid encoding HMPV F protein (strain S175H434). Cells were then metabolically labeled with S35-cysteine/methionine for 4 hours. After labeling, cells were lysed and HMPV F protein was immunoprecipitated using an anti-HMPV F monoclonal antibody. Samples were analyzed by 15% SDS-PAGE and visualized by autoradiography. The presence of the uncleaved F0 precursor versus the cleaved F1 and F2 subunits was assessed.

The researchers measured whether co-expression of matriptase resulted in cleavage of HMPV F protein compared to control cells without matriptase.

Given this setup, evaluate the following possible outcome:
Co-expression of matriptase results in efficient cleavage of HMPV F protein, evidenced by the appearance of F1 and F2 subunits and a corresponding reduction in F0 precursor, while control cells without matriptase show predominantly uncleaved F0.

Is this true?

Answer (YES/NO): NO